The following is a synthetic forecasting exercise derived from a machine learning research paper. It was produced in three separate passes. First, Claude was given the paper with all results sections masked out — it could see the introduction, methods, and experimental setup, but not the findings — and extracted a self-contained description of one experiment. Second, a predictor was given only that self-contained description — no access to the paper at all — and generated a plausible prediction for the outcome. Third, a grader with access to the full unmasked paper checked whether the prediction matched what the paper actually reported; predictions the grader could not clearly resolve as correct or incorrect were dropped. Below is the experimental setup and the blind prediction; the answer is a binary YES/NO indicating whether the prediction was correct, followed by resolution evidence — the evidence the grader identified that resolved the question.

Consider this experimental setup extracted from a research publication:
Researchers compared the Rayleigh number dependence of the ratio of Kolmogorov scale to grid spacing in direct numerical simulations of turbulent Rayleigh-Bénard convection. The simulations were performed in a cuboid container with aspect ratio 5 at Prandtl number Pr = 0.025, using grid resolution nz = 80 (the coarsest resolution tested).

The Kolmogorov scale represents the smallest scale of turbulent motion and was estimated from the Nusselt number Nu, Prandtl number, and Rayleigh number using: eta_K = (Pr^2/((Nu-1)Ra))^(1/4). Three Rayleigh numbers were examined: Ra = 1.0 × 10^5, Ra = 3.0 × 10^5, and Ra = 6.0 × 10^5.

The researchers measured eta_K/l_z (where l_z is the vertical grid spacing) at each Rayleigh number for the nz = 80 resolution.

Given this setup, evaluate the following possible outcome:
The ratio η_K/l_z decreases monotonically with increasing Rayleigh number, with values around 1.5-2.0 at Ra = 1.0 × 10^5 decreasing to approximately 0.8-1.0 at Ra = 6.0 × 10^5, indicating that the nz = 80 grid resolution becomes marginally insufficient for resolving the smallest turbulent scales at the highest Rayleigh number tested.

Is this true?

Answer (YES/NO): NO